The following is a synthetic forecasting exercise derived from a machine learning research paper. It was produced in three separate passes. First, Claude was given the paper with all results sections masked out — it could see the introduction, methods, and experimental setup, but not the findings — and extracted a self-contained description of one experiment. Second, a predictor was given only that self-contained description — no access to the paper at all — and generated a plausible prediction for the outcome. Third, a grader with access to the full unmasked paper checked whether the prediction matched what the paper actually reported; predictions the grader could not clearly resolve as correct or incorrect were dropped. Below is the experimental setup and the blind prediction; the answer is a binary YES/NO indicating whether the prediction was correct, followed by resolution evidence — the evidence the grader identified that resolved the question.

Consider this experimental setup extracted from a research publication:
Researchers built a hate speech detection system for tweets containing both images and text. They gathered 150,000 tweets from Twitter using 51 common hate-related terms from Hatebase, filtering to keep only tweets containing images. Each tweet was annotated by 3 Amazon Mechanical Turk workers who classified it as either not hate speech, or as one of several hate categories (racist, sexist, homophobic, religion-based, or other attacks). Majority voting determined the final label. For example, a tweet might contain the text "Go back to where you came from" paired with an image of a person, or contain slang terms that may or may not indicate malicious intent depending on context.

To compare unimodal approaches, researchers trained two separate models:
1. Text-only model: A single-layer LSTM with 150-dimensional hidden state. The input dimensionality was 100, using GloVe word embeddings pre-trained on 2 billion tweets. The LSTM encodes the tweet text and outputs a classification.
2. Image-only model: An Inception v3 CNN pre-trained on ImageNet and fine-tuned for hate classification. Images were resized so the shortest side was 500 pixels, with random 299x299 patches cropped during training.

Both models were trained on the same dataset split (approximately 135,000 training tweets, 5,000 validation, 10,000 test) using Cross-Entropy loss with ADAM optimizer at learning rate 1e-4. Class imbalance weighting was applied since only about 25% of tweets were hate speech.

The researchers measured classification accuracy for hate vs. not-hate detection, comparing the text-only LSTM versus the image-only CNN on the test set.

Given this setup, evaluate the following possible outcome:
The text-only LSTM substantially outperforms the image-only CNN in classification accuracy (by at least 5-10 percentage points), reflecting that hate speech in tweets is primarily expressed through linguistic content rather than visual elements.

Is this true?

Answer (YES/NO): YES